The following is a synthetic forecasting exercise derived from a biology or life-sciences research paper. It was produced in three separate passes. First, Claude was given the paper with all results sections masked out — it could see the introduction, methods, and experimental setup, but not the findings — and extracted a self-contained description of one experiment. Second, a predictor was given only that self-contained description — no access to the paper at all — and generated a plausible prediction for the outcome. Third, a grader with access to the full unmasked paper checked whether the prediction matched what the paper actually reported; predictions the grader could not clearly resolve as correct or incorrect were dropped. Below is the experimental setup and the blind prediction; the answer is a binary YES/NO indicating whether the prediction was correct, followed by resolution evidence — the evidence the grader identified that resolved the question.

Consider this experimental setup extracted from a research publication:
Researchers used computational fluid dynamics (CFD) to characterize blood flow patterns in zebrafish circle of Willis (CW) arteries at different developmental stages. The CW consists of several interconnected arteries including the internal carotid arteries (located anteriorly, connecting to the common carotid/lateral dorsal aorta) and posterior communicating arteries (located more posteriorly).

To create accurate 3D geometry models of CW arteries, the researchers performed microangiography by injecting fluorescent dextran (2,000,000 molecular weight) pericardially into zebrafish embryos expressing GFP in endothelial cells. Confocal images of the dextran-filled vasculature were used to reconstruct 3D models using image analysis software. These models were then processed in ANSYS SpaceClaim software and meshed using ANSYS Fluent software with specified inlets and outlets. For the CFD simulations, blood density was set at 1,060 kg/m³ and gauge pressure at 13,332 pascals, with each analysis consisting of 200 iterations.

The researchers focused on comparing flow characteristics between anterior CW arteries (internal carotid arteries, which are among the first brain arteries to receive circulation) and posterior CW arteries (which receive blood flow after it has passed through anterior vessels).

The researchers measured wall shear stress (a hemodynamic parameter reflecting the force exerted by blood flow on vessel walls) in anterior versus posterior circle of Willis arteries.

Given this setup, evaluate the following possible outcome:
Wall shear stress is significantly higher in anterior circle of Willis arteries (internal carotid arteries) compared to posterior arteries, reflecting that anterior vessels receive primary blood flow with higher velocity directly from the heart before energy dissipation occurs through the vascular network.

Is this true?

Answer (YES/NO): YES